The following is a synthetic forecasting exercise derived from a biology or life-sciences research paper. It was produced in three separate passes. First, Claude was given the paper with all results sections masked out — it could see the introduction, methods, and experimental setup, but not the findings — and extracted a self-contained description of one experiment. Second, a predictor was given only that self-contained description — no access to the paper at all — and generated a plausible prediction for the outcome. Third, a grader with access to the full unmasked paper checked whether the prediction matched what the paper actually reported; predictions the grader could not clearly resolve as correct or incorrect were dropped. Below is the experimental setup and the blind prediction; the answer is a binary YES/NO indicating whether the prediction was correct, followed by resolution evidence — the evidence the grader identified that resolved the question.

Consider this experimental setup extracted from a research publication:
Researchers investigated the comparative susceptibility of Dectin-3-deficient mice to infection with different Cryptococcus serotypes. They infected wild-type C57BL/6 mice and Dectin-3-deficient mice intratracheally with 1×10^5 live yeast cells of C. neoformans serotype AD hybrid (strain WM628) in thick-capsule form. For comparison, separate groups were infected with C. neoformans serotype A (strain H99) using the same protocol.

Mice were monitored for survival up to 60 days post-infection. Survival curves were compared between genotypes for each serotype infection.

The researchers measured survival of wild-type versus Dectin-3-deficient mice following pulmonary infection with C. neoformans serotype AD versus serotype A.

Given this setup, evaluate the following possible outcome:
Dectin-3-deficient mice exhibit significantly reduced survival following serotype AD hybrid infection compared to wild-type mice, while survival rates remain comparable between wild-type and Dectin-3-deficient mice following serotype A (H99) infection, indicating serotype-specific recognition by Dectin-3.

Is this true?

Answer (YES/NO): YES